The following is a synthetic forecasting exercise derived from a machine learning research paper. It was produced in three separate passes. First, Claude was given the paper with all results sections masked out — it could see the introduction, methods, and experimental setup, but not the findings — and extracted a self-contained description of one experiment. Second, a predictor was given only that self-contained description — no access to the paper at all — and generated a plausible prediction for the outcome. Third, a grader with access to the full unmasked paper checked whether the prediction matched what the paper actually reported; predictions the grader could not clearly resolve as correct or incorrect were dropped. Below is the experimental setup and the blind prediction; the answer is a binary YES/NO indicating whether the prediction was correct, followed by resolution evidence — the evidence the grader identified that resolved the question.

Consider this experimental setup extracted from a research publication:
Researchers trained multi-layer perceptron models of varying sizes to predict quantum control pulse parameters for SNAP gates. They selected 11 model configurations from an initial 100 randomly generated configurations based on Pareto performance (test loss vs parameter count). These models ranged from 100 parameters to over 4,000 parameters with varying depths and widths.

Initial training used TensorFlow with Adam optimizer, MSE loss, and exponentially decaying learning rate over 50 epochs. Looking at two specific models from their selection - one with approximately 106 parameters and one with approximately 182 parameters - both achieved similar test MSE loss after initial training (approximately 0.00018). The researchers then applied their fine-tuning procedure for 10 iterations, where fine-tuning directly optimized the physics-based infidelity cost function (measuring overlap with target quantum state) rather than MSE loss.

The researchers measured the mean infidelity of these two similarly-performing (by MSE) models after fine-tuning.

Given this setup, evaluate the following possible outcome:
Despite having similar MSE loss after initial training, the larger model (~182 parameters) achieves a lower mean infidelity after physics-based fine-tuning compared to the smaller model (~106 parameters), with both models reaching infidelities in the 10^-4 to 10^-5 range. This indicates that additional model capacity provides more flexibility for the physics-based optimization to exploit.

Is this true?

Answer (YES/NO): NO